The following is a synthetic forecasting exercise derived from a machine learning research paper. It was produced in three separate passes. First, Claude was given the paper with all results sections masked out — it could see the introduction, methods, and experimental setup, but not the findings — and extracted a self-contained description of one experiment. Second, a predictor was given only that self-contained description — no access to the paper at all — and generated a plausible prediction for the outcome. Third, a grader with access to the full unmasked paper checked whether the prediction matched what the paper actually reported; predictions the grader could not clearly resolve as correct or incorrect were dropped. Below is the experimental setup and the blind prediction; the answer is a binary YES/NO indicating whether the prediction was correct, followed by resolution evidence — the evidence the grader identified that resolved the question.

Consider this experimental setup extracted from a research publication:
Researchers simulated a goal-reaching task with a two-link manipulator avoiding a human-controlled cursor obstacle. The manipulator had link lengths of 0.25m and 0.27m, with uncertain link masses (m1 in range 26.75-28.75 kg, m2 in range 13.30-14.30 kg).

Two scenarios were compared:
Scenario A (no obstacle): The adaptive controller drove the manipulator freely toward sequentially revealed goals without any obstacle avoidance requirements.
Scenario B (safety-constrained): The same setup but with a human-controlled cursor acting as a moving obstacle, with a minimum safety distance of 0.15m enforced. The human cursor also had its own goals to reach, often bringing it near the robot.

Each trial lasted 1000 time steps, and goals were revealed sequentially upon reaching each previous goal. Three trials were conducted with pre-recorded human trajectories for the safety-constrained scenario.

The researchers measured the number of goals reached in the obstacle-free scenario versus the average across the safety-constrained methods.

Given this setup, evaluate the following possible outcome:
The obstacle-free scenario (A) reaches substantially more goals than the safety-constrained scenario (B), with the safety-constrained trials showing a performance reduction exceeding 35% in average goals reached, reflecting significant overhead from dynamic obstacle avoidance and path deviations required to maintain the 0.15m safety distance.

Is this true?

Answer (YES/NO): YES